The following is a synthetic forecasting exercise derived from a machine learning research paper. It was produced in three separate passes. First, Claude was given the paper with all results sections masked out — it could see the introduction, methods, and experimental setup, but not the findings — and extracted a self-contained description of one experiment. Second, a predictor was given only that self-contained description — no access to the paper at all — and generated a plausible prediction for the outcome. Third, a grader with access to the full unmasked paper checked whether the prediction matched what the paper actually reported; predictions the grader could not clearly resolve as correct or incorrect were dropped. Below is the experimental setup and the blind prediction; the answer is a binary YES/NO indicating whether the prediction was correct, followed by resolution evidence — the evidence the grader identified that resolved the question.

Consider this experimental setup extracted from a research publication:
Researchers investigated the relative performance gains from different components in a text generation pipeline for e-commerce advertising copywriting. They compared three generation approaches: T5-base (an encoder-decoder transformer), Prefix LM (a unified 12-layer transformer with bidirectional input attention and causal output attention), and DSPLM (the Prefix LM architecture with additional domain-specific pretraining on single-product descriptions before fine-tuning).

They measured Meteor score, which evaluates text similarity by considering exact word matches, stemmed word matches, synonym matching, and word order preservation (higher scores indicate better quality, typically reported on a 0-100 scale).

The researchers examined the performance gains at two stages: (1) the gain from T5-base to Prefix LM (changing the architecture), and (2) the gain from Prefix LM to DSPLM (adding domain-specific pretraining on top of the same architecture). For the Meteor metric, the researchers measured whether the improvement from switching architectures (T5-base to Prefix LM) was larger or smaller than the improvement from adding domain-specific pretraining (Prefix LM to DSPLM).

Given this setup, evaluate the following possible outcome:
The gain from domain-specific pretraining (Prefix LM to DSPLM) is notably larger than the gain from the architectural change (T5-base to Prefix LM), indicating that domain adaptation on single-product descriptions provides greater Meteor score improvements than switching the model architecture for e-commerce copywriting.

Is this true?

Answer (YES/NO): NO